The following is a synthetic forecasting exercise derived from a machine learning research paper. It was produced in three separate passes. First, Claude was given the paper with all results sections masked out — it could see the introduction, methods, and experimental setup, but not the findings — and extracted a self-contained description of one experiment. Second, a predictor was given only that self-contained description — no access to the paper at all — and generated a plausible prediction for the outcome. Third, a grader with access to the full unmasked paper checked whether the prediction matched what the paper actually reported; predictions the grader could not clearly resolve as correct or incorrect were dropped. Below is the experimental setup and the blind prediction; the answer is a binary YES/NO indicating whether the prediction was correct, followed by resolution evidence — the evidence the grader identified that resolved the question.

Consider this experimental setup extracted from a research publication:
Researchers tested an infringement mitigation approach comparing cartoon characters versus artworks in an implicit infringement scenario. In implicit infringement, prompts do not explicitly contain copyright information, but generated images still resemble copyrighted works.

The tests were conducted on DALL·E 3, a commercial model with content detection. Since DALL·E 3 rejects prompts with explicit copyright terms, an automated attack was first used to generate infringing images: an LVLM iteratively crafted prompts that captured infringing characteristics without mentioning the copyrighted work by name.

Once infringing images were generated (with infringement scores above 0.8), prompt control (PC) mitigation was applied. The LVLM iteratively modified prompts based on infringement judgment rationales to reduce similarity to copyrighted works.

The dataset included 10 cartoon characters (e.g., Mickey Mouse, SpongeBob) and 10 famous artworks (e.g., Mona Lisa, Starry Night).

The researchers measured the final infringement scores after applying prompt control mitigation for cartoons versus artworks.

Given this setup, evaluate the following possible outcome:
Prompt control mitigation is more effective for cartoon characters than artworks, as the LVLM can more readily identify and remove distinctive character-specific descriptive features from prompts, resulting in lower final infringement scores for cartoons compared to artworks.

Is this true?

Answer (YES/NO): NO